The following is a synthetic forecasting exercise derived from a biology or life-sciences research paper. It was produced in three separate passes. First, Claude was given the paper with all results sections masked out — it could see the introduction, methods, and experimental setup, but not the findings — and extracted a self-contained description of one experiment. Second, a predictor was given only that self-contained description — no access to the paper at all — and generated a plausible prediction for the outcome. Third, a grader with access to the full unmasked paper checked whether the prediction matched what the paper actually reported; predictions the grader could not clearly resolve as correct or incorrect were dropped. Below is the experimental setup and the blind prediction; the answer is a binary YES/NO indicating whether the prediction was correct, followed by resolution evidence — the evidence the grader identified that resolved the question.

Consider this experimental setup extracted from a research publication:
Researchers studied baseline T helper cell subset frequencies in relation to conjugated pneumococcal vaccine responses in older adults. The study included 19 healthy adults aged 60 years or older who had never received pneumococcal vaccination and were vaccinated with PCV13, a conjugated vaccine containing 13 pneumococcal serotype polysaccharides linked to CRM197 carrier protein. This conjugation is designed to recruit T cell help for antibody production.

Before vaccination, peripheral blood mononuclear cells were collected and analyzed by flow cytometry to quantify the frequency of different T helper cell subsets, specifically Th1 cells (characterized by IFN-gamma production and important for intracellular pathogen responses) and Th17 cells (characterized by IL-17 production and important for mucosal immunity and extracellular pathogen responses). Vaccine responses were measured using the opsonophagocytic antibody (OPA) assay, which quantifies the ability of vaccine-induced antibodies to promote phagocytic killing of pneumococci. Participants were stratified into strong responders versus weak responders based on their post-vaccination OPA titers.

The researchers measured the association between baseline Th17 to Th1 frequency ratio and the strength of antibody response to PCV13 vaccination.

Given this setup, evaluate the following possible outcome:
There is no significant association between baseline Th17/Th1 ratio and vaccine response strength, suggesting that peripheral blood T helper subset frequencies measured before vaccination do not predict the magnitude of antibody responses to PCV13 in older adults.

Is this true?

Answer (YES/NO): NO